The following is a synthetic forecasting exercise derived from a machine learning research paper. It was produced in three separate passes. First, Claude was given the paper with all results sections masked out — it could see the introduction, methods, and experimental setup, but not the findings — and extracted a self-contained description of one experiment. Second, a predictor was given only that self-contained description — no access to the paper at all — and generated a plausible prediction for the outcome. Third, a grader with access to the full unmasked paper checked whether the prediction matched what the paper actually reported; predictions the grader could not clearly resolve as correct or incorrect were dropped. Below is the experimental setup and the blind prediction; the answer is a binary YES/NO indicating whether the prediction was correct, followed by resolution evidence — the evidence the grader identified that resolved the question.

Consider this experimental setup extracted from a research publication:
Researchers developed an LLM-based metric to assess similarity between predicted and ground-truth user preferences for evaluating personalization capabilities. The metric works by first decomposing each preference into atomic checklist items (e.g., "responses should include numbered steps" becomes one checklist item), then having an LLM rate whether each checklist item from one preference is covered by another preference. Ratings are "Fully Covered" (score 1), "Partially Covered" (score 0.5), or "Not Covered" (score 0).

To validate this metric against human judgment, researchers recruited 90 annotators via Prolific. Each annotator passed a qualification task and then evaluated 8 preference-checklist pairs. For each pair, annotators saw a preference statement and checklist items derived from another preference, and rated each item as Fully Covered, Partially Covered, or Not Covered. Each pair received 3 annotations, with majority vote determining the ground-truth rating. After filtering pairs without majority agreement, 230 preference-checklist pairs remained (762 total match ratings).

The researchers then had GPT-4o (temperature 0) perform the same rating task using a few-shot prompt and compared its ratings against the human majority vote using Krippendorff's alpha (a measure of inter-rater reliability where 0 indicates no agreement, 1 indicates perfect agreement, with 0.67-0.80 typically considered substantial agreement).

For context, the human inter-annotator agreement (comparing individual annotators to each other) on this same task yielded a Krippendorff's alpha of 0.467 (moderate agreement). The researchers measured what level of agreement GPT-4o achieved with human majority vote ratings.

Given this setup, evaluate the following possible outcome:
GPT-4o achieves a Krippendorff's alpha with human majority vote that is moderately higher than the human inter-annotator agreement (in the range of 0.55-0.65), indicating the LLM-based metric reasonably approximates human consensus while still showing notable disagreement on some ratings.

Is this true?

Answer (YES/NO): NO